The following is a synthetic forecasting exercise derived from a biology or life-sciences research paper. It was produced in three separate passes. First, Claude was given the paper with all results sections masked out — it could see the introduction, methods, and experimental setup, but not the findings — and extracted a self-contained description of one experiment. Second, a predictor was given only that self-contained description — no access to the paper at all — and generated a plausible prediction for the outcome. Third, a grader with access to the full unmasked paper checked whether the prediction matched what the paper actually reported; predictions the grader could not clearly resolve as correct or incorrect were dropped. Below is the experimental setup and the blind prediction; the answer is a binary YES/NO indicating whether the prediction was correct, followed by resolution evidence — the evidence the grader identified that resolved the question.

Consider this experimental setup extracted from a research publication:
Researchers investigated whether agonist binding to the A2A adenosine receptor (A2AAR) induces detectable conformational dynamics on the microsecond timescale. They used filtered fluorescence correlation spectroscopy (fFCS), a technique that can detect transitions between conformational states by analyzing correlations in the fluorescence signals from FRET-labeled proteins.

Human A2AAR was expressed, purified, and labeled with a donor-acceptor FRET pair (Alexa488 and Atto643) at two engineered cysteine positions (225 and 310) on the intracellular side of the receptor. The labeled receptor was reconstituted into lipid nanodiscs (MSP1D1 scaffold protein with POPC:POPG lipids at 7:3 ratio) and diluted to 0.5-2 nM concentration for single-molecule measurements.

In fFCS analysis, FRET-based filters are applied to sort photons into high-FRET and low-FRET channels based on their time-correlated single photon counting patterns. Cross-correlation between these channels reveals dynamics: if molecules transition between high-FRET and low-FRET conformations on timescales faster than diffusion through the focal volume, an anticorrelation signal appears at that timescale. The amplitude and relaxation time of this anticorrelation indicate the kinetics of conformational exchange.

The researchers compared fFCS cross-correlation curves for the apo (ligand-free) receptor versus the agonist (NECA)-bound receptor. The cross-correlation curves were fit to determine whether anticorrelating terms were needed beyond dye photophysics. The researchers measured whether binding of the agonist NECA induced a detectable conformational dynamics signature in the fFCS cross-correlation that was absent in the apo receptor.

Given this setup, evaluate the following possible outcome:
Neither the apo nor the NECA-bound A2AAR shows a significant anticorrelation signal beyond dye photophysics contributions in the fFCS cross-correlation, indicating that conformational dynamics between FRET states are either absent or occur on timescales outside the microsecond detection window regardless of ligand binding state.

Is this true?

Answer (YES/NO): NO